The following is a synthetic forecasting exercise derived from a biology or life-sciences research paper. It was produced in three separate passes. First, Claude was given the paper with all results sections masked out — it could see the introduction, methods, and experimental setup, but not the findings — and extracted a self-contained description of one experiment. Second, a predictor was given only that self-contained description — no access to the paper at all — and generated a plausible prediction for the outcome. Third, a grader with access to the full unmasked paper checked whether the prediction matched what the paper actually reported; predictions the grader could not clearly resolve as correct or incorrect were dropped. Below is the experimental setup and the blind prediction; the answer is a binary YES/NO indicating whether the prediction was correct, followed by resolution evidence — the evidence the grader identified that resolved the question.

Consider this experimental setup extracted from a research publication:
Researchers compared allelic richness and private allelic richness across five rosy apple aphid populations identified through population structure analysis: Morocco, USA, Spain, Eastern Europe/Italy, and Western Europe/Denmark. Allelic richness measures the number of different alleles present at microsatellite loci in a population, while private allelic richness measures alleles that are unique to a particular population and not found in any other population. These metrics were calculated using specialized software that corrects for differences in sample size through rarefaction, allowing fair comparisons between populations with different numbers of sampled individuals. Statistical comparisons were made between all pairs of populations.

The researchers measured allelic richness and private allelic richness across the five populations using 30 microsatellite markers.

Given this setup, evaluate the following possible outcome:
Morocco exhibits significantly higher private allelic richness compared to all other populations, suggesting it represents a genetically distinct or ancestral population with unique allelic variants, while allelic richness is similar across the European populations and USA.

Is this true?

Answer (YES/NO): NO